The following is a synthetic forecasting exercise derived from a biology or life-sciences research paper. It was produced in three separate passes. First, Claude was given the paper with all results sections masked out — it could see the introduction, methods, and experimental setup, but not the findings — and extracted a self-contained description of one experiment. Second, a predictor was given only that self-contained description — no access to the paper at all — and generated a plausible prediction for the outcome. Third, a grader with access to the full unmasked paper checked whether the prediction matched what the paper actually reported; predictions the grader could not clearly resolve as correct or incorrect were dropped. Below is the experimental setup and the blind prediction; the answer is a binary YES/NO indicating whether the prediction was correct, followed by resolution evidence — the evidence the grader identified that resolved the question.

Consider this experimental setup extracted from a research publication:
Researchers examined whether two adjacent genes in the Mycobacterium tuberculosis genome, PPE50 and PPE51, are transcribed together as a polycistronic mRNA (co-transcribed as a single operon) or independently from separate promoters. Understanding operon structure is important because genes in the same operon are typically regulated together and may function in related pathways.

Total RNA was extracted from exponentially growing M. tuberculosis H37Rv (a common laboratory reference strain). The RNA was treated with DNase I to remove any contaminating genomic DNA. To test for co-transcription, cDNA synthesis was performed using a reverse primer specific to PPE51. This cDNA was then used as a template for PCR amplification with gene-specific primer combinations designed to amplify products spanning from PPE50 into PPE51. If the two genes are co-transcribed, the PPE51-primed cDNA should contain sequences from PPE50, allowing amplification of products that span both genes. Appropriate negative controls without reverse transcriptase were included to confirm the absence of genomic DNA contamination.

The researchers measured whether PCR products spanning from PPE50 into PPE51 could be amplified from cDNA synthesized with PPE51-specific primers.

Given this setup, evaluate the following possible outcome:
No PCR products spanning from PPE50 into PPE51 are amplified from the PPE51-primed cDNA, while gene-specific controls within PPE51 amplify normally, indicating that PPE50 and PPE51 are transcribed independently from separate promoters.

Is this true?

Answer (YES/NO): NO